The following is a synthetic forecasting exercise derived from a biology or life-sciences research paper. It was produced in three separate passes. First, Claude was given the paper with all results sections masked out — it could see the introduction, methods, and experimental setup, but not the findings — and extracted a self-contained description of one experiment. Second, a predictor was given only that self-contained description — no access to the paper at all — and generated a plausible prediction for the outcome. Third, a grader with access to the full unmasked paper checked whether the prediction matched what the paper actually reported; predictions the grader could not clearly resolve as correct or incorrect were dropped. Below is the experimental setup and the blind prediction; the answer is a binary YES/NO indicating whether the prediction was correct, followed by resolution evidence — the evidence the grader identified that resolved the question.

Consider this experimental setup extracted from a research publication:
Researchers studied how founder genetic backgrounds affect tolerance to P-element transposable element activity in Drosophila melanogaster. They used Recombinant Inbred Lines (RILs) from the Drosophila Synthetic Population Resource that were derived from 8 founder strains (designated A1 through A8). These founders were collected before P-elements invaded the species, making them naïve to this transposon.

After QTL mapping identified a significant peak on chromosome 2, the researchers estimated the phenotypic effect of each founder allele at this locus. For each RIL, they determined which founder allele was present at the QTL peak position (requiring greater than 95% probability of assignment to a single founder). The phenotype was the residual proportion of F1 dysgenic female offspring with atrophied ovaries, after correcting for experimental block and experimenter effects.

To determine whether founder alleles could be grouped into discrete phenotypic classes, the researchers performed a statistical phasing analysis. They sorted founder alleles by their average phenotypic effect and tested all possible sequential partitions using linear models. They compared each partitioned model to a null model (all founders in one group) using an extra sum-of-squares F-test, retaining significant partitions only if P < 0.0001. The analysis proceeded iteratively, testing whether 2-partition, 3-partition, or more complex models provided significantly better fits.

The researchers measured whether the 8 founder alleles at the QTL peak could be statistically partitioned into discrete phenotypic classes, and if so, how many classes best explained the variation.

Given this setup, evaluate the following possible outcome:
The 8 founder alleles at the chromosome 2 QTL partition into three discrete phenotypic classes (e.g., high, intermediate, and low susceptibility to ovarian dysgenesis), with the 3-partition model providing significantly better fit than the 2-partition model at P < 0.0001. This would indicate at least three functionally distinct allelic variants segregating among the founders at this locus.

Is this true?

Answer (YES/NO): NO